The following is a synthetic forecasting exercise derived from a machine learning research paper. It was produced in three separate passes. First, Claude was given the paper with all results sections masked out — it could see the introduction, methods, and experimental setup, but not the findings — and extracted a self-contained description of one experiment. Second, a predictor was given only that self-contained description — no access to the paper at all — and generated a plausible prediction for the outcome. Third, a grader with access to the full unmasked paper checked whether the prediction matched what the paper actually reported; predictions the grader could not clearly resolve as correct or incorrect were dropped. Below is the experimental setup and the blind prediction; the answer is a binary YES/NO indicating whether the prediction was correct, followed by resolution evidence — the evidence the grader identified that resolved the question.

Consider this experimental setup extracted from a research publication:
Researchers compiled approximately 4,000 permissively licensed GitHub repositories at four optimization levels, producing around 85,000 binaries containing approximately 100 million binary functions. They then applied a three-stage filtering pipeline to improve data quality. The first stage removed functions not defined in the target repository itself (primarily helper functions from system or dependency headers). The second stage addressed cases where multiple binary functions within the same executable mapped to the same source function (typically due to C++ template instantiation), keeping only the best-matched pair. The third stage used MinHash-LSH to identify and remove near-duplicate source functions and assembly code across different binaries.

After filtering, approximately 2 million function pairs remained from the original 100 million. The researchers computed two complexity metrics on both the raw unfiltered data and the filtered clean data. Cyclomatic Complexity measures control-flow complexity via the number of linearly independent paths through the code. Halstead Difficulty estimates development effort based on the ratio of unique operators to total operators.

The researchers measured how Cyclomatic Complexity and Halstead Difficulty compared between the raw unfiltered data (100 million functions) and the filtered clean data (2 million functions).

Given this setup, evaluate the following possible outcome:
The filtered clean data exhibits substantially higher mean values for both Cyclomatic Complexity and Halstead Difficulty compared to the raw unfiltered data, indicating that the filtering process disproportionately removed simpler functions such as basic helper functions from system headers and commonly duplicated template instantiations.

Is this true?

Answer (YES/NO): YES